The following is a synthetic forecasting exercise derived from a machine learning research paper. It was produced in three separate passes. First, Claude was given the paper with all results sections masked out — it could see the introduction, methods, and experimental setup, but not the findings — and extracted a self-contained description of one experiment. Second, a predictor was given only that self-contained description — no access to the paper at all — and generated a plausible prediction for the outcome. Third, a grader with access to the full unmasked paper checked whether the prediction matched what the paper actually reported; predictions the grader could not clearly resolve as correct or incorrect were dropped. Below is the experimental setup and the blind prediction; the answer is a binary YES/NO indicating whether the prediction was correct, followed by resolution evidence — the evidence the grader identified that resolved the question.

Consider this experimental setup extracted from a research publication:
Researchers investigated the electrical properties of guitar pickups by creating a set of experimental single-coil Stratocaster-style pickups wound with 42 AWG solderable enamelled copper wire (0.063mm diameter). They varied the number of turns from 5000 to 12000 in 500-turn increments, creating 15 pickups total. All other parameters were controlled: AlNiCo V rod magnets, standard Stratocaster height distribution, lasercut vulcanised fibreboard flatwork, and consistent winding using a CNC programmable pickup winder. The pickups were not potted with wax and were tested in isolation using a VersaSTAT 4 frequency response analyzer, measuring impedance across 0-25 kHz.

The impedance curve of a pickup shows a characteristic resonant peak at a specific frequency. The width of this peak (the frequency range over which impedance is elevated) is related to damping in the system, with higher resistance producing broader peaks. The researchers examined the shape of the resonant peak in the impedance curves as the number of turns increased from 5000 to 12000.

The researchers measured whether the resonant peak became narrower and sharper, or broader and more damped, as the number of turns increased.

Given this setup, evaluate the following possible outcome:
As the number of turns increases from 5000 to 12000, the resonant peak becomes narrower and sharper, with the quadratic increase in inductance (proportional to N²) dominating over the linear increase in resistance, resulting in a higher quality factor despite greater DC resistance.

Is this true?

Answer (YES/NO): YES